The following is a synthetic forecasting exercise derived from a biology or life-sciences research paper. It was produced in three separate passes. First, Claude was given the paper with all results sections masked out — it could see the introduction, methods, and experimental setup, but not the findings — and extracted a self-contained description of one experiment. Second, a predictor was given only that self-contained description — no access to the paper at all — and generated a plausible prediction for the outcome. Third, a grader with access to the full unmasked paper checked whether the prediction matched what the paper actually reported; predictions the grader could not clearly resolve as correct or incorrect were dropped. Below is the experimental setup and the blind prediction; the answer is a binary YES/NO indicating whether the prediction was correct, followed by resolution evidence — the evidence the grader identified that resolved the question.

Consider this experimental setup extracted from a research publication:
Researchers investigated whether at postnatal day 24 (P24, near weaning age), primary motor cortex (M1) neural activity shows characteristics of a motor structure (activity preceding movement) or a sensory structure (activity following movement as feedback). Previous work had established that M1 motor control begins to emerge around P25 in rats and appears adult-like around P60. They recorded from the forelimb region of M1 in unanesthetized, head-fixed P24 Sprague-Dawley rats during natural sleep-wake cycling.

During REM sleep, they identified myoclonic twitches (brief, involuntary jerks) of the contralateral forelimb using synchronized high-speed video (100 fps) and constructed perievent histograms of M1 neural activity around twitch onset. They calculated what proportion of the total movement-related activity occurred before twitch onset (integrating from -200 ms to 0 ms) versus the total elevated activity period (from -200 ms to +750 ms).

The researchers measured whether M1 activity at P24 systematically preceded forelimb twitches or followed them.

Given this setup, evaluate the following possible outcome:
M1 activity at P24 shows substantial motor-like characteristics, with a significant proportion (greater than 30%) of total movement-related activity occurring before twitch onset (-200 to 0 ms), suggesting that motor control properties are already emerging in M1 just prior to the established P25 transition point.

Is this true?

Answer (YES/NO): NO